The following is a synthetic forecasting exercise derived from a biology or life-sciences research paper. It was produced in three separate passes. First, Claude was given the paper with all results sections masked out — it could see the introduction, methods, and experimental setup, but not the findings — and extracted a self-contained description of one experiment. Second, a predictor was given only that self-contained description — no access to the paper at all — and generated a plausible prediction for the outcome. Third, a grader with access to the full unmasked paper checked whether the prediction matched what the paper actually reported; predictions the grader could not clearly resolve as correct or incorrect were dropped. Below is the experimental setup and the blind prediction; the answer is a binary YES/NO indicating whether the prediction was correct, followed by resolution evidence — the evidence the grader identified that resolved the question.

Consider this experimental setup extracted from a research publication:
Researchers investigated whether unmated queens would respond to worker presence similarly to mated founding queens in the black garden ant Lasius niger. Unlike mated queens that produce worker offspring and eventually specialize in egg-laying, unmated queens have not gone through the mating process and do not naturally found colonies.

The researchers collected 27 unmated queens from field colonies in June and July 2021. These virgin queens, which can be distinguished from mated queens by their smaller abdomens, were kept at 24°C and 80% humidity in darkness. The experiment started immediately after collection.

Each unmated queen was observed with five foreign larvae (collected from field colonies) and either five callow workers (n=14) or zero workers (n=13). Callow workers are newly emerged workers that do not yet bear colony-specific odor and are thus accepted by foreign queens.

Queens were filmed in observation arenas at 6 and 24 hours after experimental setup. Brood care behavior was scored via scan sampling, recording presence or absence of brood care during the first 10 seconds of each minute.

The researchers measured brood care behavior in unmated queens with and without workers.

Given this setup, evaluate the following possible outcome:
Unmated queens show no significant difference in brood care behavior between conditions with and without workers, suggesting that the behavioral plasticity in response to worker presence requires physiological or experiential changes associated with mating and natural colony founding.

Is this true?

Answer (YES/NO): NO